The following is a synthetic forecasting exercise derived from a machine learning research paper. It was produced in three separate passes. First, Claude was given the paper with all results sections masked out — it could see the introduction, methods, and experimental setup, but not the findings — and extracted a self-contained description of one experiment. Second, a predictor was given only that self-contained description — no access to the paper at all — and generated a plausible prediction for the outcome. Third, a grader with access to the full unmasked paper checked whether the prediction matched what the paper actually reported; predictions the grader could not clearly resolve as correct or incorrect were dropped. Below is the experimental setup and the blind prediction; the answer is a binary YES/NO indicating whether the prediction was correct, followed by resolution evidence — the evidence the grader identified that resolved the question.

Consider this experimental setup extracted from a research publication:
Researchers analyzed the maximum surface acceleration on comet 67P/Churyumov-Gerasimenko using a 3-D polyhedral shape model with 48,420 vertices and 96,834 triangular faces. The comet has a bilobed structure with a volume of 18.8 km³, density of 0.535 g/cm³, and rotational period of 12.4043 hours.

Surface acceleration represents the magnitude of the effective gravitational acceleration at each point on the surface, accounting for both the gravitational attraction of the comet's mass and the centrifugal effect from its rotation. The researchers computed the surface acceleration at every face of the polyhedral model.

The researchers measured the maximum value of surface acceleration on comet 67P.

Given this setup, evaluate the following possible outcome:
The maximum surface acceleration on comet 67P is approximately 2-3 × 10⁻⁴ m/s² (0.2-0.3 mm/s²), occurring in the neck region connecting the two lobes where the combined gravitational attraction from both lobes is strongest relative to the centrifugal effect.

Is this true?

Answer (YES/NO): NO